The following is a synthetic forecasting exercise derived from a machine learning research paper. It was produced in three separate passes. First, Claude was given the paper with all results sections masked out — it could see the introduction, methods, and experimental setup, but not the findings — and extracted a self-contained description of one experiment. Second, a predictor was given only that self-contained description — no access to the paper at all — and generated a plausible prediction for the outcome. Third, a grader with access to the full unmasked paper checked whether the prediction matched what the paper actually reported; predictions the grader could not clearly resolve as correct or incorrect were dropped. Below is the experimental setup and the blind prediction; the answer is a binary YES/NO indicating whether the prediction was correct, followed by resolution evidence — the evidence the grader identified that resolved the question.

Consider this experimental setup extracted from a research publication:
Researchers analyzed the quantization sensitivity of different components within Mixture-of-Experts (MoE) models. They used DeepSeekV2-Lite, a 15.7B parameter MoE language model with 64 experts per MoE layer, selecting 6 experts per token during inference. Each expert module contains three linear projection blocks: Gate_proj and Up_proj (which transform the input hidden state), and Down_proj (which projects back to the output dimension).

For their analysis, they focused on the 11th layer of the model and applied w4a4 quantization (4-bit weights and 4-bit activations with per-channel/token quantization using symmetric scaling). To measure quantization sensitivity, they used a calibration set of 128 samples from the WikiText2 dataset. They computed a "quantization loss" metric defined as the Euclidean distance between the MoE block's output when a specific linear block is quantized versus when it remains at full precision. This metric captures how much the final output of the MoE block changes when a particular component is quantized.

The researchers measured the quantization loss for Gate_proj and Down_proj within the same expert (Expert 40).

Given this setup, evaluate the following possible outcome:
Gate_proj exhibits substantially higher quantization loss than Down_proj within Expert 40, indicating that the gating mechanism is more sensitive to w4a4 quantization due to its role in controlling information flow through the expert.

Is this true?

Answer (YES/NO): NO